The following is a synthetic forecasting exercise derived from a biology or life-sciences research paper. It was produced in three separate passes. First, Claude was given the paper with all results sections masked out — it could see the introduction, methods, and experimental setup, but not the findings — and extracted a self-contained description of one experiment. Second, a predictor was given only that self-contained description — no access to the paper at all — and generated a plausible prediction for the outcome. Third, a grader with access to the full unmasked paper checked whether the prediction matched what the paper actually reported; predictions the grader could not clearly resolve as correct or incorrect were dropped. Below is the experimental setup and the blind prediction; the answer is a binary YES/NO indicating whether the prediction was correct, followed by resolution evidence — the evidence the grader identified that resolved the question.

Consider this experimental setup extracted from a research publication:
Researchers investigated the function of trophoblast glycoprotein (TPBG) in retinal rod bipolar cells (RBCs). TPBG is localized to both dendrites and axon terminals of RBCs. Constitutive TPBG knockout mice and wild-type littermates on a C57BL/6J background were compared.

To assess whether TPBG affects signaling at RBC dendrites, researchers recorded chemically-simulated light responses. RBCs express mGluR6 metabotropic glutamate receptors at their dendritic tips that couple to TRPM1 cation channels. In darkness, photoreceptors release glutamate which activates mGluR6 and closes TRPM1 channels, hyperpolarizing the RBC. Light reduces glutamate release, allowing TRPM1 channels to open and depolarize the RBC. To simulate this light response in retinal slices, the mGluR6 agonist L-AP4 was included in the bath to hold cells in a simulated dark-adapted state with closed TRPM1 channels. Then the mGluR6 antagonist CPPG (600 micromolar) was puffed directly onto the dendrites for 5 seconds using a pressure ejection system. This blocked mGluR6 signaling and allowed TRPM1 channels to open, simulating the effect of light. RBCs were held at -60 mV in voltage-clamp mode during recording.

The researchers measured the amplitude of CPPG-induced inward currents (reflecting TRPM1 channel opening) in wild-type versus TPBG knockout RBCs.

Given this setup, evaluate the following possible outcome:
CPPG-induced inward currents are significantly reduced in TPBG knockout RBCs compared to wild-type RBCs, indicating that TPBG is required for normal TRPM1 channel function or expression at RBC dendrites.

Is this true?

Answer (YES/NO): NO